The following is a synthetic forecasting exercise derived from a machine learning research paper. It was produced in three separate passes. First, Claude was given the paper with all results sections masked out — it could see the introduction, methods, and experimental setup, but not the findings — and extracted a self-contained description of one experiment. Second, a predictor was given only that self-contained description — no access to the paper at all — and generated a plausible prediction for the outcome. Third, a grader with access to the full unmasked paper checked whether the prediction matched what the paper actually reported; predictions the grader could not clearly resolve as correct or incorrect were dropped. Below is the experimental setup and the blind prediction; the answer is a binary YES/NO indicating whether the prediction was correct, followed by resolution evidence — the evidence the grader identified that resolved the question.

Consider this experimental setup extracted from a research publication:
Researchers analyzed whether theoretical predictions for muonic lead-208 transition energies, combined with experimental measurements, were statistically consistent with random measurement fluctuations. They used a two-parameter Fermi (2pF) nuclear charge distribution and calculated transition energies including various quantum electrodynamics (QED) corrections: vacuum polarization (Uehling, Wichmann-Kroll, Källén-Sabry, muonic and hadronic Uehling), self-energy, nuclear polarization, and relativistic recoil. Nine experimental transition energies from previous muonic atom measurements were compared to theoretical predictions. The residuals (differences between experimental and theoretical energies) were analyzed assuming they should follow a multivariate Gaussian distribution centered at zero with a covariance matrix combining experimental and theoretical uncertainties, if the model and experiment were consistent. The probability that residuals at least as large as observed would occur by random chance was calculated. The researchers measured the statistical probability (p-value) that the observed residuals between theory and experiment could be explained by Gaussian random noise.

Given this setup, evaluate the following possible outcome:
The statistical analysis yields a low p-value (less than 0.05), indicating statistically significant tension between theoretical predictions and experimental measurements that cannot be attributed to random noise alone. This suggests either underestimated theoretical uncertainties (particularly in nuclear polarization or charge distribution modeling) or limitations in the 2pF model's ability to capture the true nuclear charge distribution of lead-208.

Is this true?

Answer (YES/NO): YES